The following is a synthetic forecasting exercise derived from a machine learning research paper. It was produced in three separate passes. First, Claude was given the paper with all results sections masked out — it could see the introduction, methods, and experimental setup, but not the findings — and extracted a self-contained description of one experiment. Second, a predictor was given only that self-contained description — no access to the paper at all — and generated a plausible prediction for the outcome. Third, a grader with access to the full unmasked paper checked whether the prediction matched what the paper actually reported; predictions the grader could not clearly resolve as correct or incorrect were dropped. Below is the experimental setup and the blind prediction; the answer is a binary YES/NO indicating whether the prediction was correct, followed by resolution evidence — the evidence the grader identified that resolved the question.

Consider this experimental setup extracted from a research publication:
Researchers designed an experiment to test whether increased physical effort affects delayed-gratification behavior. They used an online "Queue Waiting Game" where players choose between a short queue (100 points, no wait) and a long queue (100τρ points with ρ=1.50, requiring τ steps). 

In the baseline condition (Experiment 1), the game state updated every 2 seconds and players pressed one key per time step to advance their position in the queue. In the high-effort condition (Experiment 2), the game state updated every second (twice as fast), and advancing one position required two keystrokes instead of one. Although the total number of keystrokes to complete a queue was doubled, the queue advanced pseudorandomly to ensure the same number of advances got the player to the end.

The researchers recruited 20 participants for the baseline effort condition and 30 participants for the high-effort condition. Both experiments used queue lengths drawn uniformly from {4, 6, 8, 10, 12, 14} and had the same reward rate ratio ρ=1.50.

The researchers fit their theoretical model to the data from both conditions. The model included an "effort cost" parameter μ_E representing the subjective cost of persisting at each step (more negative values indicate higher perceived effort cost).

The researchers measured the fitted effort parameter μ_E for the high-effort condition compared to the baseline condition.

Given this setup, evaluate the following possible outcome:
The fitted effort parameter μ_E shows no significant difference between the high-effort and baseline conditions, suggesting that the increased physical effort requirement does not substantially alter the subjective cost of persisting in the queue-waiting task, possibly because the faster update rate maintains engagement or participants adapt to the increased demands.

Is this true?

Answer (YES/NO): NO